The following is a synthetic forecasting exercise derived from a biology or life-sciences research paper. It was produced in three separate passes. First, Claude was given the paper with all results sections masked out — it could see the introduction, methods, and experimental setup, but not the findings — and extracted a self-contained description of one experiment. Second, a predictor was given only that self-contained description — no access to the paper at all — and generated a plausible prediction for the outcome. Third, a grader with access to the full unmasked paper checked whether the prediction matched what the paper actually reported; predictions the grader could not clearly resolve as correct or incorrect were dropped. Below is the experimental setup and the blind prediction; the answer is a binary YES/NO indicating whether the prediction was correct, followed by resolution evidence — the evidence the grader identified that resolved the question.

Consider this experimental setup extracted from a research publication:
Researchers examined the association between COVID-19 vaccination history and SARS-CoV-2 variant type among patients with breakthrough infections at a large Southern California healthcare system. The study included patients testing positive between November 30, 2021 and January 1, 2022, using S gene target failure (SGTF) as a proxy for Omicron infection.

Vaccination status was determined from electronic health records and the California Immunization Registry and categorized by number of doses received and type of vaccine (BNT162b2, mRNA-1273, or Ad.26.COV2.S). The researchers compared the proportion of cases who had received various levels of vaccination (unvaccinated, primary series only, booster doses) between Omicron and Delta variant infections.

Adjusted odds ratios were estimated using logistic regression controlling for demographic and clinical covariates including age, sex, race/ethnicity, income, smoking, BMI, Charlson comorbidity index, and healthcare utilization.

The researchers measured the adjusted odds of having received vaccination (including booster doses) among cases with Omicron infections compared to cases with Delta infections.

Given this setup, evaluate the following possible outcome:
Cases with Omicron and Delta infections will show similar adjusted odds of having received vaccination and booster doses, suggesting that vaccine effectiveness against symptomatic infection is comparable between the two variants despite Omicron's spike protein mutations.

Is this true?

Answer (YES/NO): NO